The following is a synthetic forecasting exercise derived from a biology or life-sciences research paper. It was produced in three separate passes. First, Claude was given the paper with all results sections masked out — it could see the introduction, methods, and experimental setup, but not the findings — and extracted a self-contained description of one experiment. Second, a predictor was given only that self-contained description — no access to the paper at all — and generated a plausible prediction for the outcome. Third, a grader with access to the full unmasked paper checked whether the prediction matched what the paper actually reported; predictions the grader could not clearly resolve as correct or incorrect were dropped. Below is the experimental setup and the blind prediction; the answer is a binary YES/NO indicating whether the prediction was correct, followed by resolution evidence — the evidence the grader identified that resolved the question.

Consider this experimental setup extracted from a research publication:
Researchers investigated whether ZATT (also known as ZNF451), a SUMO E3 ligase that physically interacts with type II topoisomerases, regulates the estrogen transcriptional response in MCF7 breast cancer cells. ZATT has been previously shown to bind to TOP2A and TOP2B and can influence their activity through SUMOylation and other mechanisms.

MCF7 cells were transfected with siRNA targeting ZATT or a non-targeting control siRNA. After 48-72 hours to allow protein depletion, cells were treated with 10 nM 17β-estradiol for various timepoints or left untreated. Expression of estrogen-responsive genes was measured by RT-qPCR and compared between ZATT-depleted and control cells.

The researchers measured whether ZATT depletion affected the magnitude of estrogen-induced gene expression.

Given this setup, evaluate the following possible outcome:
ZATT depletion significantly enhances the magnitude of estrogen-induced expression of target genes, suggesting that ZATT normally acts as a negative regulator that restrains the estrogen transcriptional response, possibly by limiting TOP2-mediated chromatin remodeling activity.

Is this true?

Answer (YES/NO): NO